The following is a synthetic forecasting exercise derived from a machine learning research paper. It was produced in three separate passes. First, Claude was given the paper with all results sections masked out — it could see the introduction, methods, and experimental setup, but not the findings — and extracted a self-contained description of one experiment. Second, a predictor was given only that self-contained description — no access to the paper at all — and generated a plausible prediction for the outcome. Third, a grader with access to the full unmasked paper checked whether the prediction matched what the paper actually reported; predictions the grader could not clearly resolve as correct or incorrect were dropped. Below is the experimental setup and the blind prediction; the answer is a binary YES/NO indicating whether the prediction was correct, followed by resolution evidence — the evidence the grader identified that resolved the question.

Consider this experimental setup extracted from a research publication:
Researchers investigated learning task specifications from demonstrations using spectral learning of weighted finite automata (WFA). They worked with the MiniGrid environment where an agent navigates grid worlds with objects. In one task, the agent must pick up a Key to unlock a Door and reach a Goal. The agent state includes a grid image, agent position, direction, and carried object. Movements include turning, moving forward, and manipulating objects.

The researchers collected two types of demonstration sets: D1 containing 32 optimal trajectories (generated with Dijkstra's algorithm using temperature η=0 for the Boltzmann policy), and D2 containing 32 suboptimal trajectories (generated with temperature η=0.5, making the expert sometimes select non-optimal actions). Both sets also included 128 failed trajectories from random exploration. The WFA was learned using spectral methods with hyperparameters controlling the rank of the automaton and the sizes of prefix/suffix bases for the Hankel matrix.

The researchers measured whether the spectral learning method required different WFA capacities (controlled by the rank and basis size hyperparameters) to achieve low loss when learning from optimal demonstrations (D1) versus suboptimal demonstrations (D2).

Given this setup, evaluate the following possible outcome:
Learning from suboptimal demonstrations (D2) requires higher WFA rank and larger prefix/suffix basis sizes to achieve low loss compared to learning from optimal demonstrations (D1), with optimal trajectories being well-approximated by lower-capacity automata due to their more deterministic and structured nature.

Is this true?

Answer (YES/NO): YES